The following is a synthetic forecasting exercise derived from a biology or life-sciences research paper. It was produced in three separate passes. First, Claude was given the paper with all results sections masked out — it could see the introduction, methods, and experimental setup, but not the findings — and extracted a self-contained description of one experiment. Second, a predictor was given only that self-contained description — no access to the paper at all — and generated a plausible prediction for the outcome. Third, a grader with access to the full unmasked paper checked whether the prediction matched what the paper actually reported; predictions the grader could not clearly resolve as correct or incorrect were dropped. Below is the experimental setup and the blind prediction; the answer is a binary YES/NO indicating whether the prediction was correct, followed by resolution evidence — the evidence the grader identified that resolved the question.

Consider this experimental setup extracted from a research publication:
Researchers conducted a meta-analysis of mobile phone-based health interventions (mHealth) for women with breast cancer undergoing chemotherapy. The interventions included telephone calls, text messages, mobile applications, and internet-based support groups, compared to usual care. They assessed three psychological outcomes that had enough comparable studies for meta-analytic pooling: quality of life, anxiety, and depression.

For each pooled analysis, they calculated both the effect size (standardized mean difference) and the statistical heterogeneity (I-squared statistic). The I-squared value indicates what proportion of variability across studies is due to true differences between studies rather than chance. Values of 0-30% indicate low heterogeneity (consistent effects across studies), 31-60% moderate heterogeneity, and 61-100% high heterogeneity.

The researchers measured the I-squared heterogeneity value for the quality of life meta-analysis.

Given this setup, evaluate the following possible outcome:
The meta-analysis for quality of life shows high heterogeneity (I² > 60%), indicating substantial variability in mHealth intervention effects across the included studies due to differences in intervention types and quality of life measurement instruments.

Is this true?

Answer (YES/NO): NO